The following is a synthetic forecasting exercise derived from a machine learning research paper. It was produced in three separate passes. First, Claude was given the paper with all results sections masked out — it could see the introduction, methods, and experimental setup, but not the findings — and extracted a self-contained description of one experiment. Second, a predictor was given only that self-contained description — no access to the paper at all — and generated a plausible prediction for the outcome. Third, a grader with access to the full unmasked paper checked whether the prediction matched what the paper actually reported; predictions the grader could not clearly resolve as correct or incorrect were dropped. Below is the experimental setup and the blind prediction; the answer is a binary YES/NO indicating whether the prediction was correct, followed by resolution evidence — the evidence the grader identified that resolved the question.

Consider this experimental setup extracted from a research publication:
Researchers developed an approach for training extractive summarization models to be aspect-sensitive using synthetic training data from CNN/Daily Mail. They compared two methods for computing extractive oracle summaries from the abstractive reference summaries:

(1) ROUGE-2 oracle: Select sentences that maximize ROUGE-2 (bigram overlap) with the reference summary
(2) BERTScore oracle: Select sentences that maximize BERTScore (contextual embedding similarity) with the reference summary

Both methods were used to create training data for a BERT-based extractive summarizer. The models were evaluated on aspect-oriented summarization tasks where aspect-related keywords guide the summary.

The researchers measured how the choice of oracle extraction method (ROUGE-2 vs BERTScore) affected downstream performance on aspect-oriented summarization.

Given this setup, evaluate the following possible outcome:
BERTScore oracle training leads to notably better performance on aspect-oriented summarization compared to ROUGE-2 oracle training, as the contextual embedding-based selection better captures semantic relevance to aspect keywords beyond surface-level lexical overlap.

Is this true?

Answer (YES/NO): YES